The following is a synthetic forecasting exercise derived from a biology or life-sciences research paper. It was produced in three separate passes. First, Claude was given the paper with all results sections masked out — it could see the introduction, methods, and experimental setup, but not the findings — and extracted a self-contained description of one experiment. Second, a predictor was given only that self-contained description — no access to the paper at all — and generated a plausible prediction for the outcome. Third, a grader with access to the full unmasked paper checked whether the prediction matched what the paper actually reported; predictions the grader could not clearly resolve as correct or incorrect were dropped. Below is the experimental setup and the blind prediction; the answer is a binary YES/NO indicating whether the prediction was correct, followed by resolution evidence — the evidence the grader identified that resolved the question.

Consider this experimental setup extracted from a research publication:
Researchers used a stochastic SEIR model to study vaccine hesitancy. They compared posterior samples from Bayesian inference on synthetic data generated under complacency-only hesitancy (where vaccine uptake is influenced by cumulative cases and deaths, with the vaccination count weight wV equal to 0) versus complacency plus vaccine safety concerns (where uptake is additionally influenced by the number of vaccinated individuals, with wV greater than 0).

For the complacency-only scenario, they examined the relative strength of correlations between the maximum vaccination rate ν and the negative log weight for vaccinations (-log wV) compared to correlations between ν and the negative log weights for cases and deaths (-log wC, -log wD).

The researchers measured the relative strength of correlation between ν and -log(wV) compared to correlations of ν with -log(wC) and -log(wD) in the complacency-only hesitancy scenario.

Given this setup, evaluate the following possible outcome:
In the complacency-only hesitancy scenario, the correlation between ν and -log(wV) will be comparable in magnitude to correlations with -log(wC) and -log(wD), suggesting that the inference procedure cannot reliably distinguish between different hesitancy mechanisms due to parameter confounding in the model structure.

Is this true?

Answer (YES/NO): NO